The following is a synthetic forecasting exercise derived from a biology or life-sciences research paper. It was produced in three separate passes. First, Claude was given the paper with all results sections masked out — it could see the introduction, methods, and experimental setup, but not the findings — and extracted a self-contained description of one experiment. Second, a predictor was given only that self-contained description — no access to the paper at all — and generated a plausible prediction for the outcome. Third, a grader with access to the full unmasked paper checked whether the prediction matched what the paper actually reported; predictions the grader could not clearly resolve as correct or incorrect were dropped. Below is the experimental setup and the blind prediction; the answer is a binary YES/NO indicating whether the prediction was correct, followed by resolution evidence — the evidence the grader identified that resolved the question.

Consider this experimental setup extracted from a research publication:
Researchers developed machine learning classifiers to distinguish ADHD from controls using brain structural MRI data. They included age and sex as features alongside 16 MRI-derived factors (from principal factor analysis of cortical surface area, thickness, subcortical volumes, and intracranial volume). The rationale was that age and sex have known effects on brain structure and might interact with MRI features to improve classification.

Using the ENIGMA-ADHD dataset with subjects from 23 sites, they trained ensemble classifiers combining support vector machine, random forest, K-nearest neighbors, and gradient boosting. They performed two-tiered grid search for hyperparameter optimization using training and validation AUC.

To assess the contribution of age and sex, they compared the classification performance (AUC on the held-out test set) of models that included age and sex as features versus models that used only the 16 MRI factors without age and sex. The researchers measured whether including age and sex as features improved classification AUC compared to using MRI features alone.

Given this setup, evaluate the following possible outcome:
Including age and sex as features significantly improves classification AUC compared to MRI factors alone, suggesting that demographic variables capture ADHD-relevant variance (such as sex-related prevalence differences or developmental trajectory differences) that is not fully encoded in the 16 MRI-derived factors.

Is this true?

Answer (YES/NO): NO